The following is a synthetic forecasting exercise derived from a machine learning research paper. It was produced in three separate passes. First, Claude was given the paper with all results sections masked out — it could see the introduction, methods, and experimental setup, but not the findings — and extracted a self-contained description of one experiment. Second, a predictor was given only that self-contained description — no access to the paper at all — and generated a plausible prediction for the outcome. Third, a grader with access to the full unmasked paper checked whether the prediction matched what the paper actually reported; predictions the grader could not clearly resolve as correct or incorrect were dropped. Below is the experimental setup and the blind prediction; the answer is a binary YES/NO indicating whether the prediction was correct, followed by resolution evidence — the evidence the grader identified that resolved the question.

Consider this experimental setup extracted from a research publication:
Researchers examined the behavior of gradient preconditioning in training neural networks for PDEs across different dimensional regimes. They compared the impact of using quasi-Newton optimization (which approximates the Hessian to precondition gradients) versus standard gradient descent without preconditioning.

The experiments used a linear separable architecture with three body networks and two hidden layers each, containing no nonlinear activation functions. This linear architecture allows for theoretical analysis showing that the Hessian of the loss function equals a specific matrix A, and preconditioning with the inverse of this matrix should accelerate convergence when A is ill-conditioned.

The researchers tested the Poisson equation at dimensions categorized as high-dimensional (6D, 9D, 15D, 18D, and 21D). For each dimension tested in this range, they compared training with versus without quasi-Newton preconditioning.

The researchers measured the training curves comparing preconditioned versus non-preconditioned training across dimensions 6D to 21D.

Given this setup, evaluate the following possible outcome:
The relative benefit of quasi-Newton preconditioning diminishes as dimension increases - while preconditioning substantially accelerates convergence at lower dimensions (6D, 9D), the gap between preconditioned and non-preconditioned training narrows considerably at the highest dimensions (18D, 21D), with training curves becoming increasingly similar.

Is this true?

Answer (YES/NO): NO